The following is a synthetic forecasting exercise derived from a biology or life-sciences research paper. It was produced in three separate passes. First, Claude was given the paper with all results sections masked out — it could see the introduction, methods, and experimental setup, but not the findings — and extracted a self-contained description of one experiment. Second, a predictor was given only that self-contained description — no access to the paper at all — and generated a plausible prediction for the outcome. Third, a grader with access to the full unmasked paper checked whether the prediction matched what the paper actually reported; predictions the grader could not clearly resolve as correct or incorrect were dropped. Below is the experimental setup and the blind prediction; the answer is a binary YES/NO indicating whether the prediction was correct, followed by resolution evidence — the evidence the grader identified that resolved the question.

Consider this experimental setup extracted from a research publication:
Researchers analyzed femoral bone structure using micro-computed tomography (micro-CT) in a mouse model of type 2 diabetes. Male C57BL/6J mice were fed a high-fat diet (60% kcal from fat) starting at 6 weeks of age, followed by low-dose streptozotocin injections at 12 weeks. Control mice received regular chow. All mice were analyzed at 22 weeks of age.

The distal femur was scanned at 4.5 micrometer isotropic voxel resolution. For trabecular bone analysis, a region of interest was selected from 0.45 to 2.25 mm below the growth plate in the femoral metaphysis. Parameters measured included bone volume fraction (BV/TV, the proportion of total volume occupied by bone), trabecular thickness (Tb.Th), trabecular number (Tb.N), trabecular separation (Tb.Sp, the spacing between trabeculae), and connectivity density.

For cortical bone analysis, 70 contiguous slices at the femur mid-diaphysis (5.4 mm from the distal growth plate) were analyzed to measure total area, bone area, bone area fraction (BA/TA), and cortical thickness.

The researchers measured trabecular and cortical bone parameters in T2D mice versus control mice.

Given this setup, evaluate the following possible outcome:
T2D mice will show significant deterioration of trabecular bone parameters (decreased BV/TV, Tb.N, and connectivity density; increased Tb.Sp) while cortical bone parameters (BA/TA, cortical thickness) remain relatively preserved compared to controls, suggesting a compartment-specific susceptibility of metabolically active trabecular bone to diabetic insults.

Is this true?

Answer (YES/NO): NO